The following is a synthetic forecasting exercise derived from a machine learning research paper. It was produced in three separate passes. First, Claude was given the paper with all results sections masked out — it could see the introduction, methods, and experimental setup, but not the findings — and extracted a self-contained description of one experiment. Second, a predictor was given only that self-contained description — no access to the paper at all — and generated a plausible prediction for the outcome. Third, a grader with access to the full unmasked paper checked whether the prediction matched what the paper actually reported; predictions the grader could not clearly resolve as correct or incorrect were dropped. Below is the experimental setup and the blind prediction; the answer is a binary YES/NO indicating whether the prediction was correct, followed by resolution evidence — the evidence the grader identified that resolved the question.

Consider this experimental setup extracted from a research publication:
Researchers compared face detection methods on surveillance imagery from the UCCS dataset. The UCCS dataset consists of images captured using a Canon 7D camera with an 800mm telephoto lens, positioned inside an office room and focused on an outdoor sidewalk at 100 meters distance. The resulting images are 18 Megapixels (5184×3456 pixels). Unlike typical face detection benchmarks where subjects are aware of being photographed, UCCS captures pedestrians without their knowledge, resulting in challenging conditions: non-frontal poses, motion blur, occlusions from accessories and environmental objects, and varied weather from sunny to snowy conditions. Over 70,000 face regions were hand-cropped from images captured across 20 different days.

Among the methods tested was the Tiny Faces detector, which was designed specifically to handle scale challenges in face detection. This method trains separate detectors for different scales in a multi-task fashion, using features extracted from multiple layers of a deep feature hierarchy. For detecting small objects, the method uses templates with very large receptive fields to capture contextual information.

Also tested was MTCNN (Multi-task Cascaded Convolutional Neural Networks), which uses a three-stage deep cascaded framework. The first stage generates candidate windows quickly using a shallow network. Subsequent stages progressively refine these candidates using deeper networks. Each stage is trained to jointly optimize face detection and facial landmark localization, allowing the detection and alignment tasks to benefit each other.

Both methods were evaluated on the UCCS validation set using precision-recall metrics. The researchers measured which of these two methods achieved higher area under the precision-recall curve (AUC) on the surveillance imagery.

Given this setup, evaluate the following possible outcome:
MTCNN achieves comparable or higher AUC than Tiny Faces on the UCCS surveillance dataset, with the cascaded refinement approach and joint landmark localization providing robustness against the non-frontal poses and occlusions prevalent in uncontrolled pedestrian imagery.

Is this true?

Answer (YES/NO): YES